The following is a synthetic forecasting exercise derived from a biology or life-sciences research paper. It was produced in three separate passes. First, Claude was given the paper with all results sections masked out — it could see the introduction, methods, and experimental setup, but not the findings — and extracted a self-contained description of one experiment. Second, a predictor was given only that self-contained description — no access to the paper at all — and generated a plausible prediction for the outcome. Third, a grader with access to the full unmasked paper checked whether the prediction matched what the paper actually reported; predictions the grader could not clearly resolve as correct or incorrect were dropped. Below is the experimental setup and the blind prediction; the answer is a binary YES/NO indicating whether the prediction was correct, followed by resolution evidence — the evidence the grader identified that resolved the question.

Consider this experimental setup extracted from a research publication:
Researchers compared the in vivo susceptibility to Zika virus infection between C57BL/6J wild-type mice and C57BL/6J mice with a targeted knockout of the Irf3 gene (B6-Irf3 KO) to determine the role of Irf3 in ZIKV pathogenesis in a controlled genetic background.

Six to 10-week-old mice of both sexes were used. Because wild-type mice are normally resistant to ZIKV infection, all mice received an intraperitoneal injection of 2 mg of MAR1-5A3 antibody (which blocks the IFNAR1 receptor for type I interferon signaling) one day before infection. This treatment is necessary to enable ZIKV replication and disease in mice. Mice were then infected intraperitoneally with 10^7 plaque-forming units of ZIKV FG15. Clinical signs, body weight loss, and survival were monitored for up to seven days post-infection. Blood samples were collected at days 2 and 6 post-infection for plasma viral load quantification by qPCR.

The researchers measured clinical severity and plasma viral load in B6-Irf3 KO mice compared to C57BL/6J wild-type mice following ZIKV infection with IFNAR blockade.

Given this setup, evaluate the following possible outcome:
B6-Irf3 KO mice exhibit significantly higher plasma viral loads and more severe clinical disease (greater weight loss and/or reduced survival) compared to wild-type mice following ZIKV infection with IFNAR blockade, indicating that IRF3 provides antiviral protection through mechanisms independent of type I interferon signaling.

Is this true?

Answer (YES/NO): NO